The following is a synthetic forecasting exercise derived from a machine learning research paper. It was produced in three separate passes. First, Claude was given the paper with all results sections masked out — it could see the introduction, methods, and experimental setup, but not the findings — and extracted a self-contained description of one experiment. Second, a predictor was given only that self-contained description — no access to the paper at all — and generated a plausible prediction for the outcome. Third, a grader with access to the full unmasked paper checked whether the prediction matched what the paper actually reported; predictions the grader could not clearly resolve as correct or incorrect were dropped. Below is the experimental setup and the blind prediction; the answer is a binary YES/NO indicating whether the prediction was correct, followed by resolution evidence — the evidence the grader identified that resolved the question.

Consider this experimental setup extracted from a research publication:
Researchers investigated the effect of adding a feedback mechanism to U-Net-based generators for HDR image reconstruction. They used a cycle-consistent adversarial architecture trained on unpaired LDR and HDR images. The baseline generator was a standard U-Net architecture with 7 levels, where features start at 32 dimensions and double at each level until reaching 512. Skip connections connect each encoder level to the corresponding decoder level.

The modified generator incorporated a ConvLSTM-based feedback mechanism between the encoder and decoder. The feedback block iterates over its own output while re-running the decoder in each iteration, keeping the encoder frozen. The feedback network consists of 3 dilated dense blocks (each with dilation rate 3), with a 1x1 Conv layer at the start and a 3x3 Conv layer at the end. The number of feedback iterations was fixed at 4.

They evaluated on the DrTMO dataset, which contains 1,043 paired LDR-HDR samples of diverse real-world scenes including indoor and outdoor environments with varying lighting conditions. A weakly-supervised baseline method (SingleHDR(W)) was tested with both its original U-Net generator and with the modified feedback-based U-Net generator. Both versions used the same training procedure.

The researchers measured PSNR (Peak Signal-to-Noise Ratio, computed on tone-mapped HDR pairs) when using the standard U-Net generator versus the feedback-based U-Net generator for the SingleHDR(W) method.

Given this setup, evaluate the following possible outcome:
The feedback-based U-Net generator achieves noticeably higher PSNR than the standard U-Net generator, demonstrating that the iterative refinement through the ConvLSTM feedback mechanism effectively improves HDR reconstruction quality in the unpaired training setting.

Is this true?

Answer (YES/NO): NO